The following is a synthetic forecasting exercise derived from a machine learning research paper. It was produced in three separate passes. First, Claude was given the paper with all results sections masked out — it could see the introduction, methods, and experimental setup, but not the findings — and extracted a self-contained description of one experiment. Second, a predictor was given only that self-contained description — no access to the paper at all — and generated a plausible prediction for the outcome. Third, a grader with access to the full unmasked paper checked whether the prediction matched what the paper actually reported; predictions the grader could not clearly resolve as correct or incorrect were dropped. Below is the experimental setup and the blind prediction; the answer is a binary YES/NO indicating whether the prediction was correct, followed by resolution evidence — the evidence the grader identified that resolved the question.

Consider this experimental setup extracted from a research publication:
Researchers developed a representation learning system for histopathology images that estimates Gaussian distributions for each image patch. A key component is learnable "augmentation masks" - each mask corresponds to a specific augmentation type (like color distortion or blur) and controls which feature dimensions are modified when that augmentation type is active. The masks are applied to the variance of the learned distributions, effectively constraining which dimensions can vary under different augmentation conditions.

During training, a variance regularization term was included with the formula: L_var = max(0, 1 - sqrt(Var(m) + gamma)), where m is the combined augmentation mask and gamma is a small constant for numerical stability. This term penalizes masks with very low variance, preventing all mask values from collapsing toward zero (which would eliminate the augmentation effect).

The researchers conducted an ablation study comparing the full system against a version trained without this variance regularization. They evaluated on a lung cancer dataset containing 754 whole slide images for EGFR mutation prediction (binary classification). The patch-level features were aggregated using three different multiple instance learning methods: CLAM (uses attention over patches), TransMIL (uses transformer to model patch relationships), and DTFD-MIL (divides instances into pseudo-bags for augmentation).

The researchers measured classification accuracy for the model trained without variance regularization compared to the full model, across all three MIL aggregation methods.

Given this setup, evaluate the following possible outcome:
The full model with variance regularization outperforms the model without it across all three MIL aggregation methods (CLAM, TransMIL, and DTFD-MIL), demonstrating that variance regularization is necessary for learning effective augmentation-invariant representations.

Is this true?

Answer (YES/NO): NO